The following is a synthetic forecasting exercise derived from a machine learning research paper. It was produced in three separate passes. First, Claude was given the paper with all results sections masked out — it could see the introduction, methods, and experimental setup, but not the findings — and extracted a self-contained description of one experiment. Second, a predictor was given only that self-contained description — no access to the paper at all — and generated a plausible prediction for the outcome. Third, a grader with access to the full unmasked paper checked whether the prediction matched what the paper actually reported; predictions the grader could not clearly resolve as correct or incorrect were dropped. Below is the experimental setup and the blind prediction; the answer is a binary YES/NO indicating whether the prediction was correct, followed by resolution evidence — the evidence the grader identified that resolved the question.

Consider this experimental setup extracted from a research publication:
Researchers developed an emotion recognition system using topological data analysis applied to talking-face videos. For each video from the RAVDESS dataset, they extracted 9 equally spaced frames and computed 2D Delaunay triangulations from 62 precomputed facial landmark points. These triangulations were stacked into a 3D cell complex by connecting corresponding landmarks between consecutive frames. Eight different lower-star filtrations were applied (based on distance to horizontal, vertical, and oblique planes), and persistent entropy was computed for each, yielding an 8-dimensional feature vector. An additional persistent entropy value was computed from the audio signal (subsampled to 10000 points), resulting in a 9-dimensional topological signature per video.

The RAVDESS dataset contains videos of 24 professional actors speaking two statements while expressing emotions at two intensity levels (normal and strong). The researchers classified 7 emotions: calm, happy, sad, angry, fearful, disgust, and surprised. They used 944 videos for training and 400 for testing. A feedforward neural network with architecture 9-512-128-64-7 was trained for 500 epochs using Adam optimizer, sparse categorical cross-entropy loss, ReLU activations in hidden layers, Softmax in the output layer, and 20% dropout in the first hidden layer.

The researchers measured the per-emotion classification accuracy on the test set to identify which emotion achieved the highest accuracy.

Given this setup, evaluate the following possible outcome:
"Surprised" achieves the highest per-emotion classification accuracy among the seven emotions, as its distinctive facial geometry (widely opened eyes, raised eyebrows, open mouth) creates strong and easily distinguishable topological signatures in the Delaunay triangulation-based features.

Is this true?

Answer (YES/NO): NO